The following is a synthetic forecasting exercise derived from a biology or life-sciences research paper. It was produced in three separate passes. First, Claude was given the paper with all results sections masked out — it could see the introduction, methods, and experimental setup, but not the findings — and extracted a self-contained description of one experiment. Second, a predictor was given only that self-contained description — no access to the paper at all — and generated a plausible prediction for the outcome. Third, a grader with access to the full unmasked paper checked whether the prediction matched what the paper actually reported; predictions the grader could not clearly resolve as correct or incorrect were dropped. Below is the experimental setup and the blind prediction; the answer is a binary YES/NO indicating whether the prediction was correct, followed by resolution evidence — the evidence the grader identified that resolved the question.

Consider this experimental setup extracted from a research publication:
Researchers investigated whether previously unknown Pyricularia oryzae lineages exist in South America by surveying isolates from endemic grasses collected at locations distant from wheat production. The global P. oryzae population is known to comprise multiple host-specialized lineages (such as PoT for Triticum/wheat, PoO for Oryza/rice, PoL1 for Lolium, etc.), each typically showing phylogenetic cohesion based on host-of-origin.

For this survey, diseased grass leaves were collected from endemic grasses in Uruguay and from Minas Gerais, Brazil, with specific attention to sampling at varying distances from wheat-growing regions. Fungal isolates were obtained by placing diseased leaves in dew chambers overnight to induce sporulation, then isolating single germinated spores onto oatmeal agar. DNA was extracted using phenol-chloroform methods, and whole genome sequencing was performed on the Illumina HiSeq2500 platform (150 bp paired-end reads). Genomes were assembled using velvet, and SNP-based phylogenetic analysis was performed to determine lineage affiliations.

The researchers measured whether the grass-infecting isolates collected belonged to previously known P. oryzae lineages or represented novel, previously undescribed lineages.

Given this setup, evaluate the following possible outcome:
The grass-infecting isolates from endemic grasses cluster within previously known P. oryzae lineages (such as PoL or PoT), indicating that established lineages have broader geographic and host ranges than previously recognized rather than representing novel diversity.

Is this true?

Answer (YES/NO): NO